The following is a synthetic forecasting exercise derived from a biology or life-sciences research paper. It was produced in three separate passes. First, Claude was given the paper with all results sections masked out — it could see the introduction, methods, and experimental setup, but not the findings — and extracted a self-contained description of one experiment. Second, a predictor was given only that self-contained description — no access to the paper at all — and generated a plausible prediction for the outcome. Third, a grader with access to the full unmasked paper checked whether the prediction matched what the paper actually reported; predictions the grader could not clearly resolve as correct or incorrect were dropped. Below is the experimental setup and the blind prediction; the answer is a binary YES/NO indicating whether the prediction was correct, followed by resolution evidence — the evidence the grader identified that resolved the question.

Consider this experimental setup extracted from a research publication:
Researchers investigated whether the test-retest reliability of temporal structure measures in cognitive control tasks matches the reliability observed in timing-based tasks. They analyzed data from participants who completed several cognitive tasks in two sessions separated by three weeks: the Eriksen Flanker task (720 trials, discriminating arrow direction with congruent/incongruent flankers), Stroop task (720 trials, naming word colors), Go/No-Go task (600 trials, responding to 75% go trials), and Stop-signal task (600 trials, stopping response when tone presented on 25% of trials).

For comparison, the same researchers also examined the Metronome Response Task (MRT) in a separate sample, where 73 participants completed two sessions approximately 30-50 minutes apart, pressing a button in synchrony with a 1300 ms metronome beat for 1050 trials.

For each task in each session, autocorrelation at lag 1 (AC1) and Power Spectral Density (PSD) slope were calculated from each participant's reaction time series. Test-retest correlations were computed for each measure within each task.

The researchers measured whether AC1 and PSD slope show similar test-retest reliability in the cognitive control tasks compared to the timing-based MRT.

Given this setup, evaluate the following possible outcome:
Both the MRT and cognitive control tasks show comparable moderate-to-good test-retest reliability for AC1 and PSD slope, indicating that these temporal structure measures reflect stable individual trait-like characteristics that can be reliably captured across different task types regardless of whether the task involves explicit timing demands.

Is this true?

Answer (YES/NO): NO